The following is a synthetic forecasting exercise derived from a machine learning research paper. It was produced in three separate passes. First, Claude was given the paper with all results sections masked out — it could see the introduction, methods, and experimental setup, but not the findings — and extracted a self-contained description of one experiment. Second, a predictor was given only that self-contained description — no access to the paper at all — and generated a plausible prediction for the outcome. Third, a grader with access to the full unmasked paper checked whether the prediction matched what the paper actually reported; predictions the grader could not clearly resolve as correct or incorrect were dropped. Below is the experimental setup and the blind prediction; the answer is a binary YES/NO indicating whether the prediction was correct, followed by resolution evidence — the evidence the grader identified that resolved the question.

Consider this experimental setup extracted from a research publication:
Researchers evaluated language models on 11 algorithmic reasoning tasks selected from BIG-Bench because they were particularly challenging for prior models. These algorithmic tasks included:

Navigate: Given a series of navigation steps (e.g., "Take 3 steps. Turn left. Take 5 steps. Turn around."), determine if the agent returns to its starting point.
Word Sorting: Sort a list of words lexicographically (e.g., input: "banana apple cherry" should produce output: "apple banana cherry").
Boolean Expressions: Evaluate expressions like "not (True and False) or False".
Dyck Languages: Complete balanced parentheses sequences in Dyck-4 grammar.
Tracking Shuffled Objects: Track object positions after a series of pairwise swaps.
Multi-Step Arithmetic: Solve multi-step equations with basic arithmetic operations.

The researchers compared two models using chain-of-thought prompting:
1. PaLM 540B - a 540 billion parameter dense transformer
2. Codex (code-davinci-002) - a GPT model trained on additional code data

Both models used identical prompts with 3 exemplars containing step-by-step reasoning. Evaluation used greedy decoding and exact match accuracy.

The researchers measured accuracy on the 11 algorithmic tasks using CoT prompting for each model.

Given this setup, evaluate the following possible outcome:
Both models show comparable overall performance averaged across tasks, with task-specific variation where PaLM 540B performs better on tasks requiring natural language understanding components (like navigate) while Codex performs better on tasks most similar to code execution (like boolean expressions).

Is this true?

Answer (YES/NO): NO